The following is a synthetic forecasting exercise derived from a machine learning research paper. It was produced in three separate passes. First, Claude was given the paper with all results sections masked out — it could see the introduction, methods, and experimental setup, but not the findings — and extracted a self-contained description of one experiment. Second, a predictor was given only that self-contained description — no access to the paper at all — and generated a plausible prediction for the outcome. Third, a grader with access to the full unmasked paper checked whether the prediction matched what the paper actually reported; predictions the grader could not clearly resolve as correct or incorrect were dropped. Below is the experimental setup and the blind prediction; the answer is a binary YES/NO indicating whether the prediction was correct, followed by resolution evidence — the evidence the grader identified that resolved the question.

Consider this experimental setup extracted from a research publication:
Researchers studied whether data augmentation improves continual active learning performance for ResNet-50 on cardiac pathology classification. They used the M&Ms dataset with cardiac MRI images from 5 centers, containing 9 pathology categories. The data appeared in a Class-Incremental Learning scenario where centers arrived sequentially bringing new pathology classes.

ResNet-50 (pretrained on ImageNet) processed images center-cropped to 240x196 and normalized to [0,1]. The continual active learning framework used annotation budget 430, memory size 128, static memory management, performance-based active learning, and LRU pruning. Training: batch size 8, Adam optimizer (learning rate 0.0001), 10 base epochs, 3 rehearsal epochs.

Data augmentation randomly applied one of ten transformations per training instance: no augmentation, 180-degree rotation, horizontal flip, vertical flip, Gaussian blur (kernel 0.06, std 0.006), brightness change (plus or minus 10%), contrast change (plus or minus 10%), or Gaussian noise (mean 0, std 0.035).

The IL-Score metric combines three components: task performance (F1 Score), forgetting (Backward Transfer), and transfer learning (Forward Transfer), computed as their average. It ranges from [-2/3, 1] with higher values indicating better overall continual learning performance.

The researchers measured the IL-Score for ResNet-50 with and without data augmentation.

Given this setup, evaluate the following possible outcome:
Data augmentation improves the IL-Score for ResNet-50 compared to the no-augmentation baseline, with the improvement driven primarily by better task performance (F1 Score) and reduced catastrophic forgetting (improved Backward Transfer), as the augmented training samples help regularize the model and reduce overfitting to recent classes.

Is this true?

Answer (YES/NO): NO